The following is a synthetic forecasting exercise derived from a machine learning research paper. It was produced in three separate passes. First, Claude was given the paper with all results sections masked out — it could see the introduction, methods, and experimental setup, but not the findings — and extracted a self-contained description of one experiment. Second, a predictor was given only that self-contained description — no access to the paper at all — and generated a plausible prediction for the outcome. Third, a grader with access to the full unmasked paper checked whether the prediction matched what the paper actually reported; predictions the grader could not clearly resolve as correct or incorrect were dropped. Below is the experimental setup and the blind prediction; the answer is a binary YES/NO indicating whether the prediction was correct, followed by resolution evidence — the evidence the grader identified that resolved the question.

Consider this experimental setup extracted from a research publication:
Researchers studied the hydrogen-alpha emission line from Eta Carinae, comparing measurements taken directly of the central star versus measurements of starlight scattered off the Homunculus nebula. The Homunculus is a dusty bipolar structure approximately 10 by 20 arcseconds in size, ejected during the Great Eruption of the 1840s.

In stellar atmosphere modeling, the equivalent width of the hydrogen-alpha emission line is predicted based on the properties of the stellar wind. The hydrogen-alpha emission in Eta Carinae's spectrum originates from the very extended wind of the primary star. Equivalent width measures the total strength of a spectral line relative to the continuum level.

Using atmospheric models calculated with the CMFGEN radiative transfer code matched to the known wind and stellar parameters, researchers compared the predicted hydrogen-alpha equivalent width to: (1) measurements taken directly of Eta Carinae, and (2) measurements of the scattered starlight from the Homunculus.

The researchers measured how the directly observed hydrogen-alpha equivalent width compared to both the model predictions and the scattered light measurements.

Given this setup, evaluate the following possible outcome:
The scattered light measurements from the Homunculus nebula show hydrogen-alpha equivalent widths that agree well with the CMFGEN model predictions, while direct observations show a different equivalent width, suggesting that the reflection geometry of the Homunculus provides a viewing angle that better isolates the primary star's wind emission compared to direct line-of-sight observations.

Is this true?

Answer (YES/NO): NO